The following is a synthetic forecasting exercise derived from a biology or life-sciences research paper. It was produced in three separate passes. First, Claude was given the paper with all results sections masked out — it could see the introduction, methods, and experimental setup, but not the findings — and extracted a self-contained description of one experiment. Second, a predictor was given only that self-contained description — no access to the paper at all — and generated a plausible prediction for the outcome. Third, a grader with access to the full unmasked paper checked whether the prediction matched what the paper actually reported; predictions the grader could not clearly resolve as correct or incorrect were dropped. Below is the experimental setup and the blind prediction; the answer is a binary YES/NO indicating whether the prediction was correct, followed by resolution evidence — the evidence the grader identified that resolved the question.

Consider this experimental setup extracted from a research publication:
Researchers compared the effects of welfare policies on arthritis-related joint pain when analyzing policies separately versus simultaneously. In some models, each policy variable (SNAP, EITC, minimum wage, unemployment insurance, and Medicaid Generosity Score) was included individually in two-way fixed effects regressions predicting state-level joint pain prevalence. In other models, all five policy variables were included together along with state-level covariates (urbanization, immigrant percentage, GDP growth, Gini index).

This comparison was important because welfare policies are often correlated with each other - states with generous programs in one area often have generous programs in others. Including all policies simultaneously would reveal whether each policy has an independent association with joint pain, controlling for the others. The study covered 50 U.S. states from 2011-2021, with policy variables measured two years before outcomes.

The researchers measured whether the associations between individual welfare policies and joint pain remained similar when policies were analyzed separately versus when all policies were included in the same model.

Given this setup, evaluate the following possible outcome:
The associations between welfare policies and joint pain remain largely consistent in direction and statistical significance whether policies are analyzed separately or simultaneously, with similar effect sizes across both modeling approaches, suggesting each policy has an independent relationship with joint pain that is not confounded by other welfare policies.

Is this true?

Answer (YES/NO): YES